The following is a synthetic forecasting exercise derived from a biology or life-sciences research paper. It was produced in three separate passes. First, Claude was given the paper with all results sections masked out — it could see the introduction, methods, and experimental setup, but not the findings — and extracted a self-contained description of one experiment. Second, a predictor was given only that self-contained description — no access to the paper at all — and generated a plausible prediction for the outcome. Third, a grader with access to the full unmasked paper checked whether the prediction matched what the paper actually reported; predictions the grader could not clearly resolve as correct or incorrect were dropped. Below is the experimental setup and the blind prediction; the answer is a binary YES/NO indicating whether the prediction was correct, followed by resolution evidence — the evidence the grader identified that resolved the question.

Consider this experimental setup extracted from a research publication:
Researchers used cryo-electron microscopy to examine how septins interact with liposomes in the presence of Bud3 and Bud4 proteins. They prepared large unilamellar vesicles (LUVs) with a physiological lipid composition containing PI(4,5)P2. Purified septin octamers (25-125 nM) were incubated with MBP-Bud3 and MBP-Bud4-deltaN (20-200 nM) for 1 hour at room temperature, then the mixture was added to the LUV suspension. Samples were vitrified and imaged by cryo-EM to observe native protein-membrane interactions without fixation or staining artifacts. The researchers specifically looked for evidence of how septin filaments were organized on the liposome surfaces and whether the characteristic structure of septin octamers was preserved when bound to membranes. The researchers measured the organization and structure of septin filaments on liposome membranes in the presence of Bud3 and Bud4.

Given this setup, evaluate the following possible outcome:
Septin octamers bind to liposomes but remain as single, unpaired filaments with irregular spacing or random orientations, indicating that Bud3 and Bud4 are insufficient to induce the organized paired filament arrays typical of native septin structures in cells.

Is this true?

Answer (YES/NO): NO